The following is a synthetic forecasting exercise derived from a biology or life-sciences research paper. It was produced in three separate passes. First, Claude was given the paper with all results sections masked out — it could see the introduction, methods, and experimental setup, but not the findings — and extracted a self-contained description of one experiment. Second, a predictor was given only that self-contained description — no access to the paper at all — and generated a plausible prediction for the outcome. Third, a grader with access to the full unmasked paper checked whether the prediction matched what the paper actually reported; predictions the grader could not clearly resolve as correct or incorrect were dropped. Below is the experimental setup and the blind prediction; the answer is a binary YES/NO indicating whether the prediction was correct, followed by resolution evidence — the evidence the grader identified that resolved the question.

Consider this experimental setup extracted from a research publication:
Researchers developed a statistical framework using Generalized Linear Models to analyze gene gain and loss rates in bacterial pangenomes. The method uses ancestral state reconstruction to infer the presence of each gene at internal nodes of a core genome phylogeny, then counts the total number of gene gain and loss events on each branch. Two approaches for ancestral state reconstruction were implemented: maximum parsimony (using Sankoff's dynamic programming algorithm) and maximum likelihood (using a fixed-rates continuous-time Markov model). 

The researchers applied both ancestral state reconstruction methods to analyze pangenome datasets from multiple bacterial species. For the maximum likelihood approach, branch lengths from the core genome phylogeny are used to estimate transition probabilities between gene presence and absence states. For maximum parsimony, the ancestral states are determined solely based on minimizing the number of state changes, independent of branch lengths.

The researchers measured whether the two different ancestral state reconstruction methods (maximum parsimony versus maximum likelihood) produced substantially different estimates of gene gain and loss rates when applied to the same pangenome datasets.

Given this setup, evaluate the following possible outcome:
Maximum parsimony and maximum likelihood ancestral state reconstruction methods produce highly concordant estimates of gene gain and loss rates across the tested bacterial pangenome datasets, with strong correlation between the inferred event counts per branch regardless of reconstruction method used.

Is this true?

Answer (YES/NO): NO